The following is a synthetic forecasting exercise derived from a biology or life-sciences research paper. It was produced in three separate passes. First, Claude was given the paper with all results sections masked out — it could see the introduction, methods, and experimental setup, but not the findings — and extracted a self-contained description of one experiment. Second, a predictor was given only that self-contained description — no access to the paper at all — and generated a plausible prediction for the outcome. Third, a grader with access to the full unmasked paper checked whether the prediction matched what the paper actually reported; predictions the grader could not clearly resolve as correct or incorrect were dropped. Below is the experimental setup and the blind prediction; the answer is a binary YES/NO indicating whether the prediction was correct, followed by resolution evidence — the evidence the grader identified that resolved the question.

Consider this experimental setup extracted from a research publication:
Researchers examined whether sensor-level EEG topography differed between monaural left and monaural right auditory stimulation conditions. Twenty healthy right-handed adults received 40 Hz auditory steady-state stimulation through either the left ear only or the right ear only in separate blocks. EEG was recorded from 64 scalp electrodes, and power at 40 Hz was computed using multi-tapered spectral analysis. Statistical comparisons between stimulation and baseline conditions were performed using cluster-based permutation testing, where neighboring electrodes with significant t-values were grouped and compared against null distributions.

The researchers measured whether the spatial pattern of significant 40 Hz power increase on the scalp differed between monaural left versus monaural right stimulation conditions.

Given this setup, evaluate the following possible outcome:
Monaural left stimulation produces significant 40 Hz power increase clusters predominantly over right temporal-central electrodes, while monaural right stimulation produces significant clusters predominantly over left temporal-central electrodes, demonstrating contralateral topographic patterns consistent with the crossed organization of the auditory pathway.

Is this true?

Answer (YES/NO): NO